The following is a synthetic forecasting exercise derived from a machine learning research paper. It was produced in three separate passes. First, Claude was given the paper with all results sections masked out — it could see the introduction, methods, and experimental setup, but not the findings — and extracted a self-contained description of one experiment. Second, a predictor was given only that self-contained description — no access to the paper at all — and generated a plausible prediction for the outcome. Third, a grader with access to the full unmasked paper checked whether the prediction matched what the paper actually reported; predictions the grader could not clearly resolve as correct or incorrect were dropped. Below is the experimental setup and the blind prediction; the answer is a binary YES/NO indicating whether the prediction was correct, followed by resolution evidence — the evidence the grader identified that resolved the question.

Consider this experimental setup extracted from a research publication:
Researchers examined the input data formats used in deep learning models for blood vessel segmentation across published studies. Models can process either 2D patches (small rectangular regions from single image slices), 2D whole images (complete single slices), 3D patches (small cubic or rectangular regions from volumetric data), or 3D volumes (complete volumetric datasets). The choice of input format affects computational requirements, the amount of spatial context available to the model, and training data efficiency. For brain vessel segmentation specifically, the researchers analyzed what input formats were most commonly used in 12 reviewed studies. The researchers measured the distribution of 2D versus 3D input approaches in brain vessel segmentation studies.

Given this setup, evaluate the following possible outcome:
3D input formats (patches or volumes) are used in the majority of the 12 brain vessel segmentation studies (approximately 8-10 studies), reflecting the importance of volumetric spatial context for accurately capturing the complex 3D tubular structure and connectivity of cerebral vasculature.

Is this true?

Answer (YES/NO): YES